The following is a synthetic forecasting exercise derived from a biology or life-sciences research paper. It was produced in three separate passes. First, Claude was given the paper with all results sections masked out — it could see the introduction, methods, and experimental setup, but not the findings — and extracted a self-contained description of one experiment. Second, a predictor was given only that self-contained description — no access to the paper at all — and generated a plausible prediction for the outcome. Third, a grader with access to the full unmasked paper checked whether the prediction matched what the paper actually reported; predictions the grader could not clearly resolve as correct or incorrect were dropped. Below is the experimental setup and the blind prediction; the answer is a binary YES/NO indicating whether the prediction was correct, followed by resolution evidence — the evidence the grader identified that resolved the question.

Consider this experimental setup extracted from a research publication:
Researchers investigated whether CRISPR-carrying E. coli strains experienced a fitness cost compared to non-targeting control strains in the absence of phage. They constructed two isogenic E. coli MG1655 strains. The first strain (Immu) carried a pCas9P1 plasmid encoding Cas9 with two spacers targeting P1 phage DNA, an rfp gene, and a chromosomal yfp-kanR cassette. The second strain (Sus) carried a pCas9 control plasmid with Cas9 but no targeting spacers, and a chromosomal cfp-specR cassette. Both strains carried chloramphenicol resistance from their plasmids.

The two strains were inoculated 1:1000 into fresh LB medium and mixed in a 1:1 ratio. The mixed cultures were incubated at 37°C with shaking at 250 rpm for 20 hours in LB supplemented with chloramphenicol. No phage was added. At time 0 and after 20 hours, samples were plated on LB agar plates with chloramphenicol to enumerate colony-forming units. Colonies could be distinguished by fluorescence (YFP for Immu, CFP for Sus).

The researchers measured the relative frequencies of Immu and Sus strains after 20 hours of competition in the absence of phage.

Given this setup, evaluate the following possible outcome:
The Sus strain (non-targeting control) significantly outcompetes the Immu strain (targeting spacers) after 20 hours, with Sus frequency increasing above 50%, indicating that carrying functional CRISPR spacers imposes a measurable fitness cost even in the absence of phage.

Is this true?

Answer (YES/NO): NO